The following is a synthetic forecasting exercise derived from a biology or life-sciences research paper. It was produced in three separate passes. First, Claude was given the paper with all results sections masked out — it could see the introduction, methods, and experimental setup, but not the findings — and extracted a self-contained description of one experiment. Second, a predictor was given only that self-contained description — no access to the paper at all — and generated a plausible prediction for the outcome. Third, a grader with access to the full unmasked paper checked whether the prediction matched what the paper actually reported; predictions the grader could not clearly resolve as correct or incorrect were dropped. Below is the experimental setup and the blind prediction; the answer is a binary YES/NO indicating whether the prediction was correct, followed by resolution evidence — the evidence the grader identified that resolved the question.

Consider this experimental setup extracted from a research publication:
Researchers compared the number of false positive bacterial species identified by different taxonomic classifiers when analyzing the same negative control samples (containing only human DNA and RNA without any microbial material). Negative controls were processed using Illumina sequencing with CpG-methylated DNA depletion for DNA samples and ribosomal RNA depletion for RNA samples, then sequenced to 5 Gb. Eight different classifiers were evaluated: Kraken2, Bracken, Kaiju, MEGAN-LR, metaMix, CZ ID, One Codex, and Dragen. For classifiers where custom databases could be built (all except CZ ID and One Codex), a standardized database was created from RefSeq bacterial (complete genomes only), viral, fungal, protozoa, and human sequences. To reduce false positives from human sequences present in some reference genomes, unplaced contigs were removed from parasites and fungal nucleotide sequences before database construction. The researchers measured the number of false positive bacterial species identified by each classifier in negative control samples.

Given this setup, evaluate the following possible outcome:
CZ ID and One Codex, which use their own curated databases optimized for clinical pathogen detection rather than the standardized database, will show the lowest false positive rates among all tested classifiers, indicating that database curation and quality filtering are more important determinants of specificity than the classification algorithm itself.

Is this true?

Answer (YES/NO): NO